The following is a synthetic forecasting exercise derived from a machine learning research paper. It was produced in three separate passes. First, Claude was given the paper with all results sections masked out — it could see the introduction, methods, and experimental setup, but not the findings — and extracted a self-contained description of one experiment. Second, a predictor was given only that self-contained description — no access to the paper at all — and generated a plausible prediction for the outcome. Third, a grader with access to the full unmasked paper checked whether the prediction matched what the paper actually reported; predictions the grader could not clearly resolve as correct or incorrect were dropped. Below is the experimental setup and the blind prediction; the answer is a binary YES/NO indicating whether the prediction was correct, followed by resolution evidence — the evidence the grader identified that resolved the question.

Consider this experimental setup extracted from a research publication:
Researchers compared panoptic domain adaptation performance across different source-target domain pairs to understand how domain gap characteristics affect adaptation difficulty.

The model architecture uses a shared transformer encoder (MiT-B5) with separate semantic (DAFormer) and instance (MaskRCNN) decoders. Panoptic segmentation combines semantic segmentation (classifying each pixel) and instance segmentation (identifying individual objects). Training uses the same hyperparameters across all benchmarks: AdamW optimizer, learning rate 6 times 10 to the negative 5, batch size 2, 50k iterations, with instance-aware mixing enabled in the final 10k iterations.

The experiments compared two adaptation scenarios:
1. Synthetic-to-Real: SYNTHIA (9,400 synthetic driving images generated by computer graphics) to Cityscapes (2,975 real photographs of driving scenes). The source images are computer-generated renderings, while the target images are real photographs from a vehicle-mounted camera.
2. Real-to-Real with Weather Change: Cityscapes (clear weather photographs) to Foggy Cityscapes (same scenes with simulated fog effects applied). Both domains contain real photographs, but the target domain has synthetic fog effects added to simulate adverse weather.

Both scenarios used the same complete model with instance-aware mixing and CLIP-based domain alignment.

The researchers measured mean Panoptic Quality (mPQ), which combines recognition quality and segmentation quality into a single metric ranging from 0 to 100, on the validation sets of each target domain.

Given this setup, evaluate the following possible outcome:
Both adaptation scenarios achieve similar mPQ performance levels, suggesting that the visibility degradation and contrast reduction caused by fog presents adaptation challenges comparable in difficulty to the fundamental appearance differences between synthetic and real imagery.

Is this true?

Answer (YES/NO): NO